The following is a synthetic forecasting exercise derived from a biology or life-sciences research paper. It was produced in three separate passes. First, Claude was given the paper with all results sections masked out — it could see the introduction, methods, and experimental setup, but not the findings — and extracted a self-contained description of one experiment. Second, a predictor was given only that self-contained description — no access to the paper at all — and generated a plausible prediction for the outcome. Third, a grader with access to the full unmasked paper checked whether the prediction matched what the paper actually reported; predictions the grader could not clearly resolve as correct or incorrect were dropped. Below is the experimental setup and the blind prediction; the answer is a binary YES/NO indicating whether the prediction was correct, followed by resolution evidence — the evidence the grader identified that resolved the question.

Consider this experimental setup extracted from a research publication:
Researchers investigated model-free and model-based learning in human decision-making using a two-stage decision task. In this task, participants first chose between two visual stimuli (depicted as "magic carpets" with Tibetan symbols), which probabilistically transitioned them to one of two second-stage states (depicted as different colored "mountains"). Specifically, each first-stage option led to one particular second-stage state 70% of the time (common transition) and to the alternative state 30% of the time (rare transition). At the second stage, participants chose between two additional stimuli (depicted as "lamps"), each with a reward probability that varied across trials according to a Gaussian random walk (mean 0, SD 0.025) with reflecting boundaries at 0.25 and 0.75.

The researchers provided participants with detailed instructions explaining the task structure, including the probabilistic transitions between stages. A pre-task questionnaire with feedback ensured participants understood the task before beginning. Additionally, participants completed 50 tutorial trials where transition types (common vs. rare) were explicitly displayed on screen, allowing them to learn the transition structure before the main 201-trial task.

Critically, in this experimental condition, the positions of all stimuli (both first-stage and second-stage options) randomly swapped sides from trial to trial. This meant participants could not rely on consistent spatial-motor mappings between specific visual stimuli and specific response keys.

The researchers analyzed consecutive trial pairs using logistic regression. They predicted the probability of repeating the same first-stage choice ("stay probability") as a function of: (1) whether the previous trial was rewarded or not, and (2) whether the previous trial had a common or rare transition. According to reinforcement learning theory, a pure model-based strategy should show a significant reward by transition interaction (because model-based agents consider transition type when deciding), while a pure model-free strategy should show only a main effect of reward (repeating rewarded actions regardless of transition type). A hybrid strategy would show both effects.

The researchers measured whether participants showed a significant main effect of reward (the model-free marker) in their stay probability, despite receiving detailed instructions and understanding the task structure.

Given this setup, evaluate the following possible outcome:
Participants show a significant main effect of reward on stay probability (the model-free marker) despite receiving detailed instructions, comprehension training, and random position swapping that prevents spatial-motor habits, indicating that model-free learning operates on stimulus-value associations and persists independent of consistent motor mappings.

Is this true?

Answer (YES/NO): YES